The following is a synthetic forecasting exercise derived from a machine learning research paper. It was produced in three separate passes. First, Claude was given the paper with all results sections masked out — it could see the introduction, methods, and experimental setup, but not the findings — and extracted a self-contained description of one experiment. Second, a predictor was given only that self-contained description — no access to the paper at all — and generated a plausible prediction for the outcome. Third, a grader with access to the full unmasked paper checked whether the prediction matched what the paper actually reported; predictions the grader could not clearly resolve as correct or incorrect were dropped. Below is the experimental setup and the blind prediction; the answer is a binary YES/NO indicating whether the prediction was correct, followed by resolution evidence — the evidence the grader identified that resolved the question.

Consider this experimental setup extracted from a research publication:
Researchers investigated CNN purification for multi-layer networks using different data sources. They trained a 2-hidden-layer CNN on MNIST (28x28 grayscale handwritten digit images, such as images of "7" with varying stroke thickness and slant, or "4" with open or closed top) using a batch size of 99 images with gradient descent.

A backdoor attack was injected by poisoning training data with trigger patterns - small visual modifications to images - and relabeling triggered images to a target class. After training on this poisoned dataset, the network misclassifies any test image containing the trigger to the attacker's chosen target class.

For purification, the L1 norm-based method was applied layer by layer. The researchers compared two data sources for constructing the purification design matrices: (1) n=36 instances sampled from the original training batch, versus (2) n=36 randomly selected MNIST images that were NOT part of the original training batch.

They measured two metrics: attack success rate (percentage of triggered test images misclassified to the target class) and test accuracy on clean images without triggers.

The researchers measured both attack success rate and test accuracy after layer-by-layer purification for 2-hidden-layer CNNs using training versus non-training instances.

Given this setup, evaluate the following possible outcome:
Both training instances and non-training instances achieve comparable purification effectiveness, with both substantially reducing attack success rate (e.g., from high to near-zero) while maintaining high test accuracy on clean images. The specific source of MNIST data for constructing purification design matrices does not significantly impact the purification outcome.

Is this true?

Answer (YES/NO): NO